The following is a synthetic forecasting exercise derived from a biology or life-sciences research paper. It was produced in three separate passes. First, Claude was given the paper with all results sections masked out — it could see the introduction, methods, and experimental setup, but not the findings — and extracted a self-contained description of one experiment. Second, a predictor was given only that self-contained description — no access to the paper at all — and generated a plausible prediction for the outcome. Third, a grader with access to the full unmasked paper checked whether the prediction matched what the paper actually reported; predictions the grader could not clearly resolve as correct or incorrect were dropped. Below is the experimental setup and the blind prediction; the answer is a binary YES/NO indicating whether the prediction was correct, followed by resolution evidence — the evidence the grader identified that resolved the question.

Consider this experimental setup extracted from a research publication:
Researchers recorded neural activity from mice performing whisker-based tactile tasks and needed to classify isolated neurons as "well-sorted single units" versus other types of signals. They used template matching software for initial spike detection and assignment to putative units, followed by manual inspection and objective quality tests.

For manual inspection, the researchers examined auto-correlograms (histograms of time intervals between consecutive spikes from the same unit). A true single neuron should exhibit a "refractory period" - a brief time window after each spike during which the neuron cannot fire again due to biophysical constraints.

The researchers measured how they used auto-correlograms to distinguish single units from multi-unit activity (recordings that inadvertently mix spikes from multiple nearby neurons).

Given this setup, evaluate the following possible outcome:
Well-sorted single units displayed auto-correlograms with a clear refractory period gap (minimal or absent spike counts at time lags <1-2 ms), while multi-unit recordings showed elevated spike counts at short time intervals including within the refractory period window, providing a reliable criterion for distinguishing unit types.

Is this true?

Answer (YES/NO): YES